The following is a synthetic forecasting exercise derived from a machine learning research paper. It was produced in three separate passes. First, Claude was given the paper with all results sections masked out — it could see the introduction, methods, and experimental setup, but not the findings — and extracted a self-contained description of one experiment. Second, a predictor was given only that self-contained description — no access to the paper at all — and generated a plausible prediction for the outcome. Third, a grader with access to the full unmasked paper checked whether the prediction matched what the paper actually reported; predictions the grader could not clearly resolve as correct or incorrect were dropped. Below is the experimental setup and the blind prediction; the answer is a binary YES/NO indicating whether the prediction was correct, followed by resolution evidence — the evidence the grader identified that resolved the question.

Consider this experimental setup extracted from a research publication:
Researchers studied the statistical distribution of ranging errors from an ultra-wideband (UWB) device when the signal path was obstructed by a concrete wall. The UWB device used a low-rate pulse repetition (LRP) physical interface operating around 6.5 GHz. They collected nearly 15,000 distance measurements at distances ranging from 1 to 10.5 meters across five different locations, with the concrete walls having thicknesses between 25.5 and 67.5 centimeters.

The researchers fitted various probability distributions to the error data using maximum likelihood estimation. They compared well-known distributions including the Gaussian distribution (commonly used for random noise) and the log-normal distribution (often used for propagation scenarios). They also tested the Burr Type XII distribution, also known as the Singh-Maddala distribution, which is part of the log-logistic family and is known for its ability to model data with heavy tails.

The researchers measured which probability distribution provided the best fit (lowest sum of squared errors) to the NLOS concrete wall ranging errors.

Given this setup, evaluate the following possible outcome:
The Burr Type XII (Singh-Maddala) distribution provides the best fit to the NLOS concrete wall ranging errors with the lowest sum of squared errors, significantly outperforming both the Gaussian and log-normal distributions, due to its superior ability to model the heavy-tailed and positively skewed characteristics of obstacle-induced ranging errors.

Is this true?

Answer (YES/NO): NO